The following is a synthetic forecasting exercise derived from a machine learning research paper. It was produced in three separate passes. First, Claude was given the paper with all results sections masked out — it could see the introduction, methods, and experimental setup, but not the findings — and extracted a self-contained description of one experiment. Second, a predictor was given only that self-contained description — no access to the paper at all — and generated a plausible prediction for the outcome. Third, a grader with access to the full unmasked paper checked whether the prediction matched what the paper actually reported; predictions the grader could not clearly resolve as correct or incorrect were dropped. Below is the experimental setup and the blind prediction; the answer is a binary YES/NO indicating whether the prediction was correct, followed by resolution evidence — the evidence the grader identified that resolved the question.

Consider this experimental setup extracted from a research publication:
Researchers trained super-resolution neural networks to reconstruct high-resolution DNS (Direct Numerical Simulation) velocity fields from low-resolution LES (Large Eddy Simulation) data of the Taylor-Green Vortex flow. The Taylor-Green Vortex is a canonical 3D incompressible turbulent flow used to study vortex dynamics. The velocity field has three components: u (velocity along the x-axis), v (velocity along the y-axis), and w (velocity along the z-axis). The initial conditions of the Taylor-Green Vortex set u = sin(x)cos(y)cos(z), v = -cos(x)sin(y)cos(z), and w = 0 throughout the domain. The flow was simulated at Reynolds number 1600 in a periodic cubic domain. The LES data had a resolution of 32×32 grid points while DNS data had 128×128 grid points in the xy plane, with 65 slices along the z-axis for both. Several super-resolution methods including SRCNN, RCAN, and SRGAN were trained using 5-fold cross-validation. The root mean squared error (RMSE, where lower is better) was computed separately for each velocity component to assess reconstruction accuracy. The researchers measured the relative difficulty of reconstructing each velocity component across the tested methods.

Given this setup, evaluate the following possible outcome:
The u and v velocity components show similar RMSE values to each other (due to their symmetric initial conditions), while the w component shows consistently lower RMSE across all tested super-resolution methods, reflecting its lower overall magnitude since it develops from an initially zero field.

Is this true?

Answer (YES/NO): NO